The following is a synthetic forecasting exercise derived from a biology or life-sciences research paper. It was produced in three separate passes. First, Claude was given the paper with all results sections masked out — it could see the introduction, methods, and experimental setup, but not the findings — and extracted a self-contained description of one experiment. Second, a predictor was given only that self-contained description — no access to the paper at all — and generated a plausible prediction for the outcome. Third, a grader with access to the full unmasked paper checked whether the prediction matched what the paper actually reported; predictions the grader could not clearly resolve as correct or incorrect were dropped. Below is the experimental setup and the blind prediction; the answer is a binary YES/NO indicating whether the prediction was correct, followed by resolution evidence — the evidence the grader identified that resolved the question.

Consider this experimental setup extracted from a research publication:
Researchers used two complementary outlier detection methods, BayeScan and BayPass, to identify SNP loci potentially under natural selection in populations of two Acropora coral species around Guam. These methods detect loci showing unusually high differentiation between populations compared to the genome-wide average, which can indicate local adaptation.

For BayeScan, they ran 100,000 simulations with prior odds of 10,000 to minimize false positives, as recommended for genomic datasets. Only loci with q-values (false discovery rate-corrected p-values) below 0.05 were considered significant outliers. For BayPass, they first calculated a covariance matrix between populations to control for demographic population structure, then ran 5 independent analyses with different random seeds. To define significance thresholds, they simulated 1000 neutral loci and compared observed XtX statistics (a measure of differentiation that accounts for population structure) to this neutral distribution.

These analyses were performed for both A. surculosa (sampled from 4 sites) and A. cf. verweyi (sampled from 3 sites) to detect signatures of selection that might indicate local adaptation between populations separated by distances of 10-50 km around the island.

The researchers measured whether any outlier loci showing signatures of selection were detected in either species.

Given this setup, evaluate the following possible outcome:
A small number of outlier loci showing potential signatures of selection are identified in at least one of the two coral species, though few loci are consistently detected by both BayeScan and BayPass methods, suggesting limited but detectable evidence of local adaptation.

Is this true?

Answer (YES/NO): YES